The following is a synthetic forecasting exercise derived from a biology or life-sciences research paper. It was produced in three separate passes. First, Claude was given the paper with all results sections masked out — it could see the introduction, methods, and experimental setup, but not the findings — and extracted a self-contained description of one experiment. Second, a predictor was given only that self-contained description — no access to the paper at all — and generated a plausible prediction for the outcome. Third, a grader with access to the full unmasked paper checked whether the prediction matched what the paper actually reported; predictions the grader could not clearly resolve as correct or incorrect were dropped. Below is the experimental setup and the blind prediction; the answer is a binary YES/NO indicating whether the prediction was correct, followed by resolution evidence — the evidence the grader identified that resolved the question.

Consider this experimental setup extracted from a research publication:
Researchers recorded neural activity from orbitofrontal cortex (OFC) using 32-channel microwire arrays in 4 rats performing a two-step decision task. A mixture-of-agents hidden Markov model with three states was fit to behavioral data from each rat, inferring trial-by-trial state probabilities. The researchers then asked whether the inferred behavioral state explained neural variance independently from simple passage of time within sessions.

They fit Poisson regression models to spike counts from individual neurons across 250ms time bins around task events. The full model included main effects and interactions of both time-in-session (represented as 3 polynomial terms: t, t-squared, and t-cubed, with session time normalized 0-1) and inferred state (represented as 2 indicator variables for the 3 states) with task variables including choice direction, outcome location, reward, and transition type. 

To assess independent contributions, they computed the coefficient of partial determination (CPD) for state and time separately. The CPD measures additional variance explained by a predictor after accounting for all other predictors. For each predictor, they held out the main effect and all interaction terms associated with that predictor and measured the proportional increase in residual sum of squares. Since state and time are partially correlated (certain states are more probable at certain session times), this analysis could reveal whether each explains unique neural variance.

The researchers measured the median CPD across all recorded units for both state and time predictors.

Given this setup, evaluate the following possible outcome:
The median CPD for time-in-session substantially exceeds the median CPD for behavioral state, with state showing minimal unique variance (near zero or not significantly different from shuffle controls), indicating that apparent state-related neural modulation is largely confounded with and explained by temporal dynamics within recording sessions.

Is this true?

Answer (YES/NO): NO